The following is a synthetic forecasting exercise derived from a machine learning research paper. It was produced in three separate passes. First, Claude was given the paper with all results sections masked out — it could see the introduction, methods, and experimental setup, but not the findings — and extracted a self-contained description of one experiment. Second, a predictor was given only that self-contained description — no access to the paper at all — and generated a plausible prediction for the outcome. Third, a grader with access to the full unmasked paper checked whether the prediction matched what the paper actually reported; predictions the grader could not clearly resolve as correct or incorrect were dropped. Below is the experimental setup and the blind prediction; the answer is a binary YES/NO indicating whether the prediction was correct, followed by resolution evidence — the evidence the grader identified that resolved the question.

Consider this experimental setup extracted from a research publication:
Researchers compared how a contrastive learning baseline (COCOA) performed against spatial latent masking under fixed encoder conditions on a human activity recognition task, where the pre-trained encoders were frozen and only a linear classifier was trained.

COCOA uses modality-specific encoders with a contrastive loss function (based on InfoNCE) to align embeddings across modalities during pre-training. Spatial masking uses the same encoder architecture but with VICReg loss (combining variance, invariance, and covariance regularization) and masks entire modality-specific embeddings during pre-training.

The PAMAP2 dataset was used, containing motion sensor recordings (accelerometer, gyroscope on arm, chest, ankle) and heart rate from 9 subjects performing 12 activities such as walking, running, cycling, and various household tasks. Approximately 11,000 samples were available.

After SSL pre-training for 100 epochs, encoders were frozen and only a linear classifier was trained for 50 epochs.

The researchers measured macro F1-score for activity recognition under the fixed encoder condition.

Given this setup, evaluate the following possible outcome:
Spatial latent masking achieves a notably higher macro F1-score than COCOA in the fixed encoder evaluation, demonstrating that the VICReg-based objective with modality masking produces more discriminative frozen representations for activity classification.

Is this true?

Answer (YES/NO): NO